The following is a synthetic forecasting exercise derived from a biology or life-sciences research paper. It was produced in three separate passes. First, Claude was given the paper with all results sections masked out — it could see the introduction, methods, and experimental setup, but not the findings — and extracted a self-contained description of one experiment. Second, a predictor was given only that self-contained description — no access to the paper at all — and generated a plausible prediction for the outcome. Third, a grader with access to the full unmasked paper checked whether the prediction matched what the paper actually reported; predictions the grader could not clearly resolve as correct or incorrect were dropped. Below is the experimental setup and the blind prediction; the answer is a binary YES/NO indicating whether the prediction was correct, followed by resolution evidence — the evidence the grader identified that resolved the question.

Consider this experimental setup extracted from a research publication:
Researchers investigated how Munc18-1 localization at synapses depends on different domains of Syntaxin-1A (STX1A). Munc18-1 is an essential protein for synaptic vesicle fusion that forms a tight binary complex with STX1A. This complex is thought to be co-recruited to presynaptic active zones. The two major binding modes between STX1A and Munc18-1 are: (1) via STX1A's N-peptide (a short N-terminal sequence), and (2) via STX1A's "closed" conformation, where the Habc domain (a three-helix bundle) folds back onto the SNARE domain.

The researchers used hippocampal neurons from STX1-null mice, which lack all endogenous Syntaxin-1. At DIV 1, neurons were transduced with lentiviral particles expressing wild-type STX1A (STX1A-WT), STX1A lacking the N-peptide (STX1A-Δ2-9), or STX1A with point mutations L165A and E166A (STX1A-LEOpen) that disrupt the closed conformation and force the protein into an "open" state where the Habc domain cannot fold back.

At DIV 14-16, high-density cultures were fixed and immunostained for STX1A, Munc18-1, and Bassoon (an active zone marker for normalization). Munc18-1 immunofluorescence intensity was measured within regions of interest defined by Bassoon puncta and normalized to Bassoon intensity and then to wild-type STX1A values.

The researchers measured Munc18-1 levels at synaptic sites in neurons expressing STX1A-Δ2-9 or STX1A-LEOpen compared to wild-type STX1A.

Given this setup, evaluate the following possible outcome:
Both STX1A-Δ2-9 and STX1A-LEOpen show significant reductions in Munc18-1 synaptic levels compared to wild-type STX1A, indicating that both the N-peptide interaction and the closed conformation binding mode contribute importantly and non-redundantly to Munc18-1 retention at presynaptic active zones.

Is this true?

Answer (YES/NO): NO